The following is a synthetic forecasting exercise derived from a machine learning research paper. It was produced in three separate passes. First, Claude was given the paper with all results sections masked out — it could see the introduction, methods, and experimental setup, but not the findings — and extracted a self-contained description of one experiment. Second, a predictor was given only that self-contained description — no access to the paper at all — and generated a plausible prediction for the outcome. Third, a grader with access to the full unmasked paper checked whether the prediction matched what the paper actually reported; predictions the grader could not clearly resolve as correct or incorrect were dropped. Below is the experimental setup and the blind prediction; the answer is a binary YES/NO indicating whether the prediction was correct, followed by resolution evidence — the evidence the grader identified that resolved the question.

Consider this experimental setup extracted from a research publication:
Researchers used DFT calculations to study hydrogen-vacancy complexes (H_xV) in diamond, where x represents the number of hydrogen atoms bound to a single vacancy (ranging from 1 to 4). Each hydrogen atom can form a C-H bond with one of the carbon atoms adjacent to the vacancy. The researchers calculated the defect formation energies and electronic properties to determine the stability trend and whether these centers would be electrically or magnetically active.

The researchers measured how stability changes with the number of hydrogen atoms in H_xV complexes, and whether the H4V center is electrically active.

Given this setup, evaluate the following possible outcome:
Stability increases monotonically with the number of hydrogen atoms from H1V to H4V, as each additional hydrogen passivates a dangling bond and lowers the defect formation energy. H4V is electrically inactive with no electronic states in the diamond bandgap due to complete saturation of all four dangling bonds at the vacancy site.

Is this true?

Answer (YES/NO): YES